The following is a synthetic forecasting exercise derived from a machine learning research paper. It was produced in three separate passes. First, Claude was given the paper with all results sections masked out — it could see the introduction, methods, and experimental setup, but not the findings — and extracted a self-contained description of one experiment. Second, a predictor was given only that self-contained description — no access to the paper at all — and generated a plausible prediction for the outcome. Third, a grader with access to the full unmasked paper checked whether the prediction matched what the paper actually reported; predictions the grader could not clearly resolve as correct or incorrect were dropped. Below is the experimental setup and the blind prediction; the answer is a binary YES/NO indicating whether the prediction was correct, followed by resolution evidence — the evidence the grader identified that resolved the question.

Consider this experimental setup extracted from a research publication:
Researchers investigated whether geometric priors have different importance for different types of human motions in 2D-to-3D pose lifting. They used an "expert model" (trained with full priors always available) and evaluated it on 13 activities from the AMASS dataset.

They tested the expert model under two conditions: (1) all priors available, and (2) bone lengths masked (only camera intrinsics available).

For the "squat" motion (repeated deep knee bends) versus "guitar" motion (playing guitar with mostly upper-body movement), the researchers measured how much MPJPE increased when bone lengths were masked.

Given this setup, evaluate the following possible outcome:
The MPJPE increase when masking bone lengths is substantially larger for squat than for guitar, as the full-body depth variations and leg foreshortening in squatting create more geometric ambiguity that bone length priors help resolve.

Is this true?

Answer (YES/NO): NO